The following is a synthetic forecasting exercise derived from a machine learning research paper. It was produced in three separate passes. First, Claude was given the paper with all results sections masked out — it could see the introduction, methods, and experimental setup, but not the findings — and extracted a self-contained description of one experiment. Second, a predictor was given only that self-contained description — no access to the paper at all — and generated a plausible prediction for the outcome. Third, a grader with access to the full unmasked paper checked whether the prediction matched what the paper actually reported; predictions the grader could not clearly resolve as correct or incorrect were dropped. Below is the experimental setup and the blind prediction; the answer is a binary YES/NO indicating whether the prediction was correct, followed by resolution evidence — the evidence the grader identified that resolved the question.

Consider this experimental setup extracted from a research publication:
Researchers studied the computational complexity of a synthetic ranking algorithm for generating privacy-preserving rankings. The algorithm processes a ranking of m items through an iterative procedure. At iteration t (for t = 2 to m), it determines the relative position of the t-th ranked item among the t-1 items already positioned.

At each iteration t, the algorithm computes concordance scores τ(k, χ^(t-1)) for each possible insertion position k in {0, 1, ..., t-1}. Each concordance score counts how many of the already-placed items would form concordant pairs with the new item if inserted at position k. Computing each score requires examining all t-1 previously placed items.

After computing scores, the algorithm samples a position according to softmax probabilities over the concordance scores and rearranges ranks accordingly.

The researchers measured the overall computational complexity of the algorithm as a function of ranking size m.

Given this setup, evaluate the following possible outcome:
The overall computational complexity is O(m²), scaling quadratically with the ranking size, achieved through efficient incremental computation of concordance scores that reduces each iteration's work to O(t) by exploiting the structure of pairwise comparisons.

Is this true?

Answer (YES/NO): YES